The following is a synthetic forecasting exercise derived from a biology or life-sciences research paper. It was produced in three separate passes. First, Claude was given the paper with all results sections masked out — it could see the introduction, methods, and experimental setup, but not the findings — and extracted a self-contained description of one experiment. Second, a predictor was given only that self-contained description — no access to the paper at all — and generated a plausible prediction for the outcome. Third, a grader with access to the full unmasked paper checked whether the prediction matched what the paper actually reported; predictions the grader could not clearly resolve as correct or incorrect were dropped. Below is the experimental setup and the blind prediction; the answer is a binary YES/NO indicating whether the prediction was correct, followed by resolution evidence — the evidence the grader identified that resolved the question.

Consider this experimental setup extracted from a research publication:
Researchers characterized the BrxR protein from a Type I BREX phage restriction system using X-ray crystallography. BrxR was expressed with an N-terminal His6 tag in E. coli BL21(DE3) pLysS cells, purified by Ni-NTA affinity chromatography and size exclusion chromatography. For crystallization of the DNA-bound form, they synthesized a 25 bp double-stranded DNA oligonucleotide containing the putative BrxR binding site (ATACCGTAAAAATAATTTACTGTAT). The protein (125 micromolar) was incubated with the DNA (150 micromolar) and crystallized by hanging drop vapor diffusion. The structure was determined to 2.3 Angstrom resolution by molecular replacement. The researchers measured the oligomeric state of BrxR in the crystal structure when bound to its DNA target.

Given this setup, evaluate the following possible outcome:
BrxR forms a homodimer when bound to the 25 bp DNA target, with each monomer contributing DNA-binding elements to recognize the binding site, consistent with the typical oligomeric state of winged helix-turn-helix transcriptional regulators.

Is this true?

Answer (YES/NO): YES